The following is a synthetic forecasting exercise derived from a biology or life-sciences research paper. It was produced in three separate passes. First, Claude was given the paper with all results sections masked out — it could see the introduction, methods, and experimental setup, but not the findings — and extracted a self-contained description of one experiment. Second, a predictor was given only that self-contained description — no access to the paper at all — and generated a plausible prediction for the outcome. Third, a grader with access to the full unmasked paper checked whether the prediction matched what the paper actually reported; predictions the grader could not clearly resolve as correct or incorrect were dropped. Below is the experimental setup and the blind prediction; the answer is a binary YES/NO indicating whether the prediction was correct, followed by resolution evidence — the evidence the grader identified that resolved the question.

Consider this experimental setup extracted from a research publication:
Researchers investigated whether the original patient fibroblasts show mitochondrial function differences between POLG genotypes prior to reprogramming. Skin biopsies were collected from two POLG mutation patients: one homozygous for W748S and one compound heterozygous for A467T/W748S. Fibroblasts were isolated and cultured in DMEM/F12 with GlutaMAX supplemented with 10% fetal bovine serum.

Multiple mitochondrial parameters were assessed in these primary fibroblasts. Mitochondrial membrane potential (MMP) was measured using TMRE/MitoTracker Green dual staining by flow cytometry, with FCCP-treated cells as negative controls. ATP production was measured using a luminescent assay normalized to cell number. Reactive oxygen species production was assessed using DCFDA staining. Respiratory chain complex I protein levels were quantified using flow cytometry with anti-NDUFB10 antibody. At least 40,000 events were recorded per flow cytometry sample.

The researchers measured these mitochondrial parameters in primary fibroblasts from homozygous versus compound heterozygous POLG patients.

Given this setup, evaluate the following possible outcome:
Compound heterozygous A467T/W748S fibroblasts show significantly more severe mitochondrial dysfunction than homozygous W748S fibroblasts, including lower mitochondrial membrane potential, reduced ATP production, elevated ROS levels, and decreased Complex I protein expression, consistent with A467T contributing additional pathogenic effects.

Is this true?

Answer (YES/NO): NO